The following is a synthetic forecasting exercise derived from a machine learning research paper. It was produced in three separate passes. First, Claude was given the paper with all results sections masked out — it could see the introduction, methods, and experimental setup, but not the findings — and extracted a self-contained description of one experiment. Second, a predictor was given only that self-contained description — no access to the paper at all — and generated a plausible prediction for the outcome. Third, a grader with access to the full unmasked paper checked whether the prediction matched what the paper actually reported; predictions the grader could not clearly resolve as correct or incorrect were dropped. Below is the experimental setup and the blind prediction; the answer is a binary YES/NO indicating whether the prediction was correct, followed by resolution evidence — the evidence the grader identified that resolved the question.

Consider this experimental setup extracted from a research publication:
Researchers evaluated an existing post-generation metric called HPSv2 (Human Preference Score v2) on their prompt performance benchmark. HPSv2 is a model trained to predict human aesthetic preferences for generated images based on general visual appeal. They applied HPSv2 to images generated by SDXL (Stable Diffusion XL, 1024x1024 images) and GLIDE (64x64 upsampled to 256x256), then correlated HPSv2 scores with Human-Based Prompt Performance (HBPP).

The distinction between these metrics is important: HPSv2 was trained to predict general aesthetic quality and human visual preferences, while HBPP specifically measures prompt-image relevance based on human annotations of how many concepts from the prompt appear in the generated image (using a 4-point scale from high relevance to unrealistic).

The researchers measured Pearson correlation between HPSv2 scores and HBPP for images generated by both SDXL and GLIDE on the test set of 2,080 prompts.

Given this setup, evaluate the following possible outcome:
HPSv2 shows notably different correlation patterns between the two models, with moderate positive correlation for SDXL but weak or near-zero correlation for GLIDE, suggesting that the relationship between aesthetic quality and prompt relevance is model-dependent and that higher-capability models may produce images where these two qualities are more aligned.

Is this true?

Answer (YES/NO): NO